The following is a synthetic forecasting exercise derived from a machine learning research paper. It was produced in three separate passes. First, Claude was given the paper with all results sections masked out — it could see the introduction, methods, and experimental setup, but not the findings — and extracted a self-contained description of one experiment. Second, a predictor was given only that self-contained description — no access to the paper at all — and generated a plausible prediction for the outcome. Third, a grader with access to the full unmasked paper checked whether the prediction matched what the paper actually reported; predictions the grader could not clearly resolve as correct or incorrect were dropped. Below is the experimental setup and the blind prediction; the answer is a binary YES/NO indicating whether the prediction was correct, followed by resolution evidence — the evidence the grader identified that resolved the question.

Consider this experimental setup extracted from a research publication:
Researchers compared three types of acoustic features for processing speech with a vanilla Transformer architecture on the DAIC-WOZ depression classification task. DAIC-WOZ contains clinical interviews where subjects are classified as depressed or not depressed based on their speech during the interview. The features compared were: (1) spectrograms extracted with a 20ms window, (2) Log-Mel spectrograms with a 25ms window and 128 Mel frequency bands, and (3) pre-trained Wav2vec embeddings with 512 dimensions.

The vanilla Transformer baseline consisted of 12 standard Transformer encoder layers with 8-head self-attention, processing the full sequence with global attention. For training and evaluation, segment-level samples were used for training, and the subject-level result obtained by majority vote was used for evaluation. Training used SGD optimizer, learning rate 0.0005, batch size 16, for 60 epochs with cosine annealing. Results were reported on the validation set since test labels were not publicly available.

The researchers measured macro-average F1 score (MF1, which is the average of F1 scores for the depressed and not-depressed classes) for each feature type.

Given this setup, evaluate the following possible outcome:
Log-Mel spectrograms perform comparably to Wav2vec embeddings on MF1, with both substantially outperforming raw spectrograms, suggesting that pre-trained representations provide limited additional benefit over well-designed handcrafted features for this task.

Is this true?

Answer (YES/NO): NO